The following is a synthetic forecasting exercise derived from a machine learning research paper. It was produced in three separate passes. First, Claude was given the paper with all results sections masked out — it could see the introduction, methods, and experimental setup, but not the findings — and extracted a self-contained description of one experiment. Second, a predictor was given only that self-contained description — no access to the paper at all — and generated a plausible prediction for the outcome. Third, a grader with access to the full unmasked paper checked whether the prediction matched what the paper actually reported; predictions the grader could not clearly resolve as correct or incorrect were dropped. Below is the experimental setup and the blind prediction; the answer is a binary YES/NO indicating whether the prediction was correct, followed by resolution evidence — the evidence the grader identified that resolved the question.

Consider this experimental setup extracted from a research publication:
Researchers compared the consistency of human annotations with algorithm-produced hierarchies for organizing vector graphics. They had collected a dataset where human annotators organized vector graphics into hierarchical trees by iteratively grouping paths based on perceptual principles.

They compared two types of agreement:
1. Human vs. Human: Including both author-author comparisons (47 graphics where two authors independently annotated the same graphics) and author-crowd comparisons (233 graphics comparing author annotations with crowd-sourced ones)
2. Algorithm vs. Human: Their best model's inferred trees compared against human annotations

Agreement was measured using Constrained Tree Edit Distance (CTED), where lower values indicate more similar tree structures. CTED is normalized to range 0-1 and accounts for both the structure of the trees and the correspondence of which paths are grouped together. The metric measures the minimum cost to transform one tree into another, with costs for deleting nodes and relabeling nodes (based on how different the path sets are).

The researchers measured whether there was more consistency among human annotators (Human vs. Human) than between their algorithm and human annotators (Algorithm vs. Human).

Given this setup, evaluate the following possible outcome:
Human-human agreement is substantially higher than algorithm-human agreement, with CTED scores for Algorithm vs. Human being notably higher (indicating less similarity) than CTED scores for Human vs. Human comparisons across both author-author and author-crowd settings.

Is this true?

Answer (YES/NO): YES